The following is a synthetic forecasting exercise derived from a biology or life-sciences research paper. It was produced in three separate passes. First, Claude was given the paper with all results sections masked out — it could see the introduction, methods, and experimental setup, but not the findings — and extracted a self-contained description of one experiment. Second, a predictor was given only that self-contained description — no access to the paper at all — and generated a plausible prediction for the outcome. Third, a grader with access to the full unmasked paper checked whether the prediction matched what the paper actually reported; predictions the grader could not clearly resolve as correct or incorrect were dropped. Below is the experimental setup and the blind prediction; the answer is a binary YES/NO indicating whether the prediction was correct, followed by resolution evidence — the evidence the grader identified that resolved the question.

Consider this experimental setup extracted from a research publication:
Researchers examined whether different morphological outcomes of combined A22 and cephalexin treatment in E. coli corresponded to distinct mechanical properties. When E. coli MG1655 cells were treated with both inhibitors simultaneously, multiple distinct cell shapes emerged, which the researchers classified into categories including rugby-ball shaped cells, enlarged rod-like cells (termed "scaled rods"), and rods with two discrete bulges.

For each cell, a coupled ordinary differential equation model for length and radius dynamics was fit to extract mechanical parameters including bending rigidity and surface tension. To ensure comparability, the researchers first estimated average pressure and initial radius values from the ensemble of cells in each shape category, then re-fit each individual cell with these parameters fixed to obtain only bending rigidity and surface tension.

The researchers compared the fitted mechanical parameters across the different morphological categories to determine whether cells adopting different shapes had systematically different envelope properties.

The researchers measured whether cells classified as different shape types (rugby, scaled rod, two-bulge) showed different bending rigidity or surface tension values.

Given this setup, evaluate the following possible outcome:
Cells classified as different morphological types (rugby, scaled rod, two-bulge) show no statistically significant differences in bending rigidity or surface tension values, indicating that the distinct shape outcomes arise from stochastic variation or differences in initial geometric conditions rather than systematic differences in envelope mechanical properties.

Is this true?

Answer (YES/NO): NO